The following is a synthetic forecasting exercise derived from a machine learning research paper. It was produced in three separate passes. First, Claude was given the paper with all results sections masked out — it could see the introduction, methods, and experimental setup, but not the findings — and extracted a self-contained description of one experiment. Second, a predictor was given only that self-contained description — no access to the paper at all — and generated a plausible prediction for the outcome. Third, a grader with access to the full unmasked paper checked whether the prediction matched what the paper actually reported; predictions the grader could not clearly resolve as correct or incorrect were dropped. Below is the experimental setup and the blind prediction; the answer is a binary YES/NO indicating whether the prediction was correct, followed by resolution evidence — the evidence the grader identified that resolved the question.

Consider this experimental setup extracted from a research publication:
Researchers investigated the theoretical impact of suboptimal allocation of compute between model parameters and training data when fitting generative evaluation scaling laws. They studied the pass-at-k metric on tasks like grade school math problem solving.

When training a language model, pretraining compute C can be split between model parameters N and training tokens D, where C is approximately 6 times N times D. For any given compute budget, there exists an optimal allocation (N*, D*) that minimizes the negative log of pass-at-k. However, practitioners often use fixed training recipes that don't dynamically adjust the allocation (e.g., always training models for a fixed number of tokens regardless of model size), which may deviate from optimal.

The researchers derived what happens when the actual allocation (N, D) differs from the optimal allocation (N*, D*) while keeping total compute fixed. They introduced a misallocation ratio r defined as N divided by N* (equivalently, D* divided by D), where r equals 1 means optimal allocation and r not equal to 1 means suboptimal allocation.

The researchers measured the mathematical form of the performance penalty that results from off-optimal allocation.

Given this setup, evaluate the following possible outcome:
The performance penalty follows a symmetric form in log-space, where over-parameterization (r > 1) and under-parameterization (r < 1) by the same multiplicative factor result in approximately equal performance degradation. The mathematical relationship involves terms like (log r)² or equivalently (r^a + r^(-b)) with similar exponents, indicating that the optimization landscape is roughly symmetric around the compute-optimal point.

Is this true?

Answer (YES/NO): NO